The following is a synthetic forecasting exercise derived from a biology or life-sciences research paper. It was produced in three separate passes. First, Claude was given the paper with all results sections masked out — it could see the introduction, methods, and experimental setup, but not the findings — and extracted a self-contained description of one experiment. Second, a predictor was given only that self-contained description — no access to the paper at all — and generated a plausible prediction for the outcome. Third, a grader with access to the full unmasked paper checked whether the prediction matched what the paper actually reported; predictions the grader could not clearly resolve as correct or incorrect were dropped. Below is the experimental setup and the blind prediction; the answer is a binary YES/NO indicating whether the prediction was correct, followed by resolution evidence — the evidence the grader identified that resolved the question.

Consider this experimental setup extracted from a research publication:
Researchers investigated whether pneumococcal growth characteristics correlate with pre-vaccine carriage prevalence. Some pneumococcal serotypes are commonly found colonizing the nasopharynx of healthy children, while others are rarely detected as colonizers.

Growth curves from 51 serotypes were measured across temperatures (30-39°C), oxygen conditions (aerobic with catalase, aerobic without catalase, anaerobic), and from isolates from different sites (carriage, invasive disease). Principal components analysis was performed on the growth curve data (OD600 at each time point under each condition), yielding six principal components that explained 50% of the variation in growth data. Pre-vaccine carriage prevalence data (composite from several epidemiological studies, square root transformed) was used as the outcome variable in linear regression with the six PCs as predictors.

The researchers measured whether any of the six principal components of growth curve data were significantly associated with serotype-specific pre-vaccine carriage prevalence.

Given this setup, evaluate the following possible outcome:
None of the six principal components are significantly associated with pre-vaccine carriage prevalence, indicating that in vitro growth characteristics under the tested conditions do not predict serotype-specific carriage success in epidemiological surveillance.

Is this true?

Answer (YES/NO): NO